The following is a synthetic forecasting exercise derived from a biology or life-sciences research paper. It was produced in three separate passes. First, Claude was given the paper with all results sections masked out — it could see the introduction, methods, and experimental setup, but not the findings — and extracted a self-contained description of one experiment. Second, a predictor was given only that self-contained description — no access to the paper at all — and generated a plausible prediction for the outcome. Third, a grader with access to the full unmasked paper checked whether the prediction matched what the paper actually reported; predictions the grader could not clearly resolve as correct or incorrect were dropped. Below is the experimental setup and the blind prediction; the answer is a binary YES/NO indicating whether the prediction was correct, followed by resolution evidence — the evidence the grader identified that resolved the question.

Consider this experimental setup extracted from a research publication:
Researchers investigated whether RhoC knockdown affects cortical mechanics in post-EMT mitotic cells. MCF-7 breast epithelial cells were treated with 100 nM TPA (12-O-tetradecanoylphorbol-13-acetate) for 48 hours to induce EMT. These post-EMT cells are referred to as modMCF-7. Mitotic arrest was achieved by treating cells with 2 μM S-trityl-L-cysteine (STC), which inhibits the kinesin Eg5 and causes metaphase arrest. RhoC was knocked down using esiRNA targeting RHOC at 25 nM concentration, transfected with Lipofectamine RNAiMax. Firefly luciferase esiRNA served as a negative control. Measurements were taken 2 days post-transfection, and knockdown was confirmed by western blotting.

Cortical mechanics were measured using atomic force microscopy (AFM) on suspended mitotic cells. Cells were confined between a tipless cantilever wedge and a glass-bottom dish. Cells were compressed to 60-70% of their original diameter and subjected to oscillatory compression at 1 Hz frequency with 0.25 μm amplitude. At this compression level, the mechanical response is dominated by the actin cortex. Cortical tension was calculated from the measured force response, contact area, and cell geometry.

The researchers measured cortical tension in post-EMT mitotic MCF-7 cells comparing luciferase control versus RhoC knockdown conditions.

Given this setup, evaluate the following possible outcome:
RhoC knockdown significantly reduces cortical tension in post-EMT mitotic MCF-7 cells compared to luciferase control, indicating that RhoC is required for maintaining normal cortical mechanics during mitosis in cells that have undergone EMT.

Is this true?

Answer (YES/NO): YES